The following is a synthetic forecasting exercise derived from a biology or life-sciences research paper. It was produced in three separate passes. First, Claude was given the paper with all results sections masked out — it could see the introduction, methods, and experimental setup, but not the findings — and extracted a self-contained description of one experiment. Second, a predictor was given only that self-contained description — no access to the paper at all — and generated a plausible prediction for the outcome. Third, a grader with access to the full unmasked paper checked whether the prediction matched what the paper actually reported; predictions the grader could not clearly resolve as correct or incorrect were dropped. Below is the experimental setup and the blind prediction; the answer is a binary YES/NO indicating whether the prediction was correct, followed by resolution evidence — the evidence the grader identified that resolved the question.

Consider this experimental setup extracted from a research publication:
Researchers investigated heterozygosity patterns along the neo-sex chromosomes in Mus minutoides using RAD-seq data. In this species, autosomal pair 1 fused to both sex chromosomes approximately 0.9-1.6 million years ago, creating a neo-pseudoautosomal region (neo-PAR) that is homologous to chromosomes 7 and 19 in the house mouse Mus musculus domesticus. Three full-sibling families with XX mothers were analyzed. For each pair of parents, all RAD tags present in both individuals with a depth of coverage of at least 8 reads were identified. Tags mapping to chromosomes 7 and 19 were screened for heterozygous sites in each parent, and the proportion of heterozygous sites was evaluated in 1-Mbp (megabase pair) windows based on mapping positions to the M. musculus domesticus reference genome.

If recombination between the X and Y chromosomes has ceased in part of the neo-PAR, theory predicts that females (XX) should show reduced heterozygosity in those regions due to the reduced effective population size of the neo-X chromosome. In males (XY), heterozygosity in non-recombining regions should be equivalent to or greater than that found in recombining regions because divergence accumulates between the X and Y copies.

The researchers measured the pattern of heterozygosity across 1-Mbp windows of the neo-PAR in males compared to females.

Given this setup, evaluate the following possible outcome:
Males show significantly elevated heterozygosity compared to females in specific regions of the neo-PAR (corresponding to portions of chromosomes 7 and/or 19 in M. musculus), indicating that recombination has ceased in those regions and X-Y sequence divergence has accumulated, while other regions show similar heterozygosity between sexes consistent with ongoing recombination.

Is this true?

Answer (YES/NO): YES